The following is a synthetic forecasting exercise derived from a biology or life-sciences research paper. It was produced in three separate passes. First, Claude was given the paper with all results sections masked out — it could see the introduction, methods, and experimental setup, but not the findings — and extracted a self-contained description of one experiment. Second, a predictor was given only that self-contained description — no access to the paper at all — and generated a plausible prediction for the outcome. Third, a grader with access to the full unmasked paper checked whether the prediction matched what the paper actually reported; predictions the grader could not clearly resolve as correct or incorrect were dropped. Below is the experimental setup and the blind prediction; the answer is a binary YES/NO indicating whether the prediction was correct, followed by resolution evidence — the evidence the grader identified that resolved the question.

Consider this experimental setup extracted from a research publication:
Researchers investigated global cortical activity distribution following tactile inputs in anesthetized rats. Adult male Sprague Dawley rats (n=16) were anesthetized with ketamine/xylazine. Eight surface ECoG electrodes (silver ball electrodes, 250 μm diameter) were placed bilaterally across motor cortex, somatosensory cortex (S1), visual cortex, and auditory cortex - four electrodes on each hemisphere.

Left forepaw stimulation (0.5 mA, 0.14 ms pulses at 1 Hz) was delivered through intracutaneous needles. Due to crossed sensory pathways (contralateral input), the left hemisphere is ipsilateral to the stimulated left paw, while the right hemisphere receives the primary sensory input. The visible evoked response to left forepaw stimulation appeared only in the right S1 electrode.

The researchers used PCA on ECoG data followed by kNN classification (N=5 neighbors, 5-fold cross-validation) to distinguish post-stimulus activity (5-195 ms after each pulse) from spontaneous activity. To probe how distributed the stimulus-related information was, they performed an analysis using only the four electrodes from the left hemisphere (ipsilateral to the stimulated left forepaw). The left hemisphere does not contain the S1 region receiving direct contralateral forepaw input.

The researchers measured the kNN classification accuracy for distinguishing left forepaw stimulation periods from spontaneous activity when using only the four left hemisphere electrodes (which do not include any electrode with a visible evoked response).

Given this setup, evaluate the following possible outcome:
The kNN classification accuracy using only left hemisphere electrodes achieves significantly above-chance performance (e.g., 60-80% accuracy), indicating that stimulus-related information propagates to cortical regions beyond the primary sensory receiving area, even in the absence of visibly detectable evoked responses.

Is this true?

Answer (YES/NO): YES